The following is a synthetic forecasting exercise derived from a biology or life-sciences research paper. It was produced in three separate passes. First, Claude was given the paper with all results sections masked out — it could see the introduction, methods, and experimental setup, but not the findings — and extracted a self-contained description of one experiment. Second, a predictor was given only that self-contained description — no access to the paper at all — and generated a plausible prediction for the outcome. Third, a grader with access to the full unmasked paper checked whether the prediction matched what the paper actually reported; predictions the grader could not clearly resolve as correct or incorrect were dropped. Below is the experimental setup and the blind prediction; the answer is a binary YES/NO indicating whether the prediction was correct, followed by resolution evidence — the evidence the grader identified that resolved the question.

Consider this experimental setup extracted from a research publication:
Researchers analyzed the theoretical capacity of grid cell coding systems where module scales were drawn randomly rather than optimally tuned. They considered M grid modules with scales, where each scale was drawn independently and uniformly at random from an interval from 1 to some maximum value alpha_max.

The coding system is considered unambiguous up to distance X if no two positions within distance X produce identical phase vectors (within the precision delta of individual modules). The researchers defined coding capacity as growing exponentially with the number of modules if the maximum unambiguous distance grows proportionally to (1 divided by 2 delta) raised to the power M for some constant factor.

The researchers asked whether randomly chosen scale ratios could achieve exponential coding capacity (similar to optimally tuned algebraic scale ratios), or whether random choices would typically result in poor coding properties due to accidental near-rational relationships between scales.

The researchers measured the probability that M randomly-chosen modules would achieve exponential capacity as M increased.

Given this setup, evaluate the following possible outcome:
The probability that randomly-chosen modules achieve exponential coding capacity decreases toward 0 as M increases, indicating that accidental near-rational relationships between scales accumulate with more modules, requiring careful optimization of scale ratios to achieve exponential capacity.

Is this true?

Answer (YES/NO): NO